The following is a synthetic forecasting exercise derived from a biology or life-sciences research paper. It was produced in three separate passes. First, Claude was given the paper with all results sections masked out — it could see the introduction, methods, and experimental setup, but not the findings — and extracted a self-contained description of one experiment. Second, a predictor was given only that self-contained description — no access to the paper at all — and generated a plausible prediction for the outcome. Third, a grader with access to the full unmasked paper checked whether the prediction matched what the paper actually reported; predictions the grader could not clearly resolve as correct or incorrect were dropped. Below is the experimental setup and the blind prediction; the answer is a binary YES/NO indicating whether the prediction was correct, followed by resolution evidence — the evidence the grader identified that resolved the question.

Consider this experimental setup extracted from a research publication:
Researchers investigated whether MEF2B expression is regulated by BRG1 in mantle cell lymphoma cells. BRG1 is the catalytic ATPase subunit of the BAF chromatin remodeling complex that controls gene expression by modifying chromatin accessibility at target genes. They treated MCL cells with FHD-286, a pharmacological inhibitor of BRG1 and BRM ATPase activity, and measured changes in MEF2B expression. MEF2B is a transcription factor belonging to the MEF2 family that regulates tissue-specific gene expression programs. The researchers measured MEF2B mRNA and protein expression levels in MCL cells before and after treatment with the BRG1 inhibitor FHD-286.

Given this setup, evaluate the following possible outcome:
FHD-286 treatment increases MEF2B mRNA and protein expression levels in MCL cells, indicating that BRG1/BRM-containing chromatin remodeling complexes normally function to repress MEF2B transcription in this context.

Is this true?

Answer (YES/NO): NO